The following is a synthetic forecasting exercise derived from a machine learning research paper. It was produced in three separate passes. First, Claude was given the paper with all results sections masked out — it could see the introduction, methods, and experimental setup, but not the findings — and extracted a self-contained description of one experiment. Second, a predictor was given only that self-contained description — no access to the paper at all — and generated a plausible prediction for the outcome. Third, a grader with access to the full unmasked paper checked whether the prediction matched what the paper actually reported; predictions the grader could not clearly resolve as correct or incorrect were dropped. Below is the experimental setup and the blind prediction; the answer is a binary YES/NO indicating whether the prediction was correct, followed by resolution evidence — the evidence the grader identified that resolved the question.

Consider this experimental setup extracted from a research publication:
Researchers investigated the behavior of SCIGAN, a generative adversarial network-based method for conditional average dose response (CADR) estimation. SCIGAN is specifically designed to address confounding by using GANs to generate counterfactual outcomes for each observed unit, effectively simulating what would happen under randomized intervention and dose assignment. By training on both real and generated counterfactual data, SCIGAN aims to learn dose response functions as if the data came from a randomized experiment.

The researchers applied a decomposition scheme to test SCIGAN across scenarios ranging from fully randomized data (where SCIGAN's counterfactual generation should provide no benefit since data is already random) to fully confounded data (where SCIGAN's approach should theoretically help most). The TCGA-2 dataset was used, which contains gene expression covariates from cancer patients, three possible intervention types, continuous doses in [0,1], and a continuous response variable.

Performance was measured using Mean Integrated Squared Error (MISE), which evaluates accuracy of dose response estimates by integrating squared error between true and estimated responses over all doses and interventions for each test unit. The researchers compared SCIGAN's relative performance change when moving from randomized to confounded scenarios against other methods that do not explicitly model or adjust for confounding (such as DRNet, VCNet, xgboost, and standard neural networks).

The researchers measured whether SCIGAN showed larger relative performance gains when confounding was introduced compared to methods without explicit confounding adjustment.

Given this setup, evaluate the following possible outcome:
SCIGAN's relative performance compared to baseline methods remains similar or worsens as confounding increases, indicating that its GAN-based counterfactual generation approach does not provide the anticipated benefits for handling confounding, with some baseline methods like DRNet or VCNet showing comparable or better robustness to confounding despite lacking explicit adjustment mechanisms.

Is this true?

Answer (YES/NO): NO